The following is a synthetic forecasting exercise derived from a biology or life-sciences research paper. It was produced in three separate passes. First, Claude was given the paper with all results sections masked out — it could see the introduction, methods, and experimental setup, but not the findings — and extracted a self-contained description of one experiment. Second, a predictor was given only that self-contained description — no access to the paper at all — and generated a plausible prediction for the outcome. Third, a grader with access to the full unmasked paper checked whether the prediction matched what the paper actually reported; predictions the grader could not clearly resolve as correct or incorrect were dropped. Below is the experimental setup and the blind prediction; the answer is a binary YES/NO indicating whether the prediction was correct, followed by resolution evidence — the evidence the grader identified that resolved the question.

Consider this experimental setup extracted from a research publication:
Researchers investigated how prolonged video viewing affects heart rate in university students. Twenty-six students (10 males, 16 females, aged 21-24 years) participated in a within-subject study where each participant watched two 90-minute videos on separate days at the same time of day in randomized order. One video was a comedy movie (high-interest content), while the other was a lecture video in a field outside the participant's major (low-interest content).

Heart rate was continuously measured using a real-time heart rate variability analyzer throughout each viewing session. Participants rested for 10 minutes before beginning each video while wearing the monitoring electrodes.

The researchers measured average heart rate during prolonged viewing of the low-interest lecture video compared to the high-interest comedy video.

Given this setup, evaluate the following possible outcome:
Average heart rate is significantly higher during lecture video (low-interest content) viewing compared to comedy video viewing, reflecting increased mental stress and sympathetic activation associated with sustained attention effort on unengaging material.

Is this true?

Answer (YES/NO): NO